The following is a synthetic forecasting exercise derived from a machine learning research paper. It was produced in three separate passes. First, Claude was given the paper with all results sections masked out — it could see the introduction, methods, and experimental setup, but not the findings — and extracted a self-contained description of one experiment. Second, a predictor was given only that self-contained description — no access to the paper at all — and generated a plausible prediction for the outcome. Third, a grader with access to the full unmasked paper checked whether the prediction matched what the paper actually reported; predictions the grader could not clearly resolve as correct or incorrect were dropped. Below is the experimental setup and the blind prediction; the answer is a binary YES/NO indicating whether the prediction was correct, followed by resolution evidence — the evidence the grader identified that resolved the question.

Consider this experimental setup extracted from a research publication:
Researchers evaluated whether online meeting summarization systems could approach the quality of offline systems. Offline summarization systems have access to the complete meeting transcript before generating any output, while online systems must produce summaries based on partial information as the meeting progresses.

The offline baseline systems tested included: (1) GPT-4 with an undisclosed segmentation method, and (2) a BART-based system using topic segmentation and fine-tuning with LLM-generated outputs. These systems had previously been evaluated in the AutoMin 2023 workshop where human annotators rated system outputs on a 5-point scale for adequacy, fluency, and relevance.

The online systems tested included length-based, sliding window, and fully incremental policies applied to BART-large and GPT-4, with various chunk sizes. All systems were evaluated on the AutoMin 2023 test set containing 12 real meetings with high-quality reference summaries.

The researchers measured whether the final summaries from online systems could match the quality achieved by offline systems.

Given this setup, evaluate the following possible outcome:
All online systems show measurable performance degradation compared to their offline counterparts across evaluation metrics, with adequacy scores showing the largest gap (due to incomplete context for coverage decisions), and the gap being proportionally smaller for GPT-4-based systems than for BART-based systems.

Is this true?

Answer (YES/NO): NO